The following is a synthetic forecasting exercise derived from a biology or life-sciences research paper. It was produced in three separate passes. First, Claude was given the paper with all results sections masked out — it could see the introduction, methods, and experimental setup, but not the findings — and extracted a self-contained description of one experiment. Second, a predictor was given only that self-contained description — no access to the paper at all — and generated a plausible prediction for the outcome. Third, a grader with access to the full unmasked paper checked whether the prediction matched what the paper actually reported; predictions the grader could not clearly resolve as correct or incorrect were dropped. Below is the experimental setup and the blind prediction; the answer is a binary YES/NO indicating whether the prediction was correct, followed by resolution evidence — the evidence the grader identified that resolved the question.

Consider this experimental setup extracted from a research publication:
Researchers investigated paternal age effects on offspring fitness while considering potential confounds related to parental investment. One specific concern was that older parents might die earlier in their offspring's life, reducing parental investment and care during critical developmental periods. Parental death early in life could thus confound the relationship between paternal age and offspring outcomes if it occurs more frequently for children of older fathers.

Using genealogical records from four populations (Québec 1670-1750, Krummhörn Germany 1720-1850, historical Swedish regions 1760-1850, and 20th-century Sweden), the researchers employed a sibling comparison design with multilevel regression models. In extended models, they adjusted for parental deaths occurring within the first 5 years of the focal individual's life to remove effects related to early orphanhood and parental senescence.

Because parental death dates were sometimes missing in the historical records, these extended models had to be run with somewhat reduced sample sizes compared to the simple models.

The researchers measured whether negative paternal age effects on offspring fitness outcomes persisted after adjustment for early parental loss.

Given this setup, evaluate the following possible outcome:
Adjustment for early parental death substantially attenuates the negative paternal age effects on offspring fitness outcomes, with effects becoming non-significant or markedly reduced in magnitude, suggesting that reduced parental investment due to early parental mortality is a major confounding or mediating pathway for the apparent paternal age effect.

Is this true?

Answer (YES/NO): NO